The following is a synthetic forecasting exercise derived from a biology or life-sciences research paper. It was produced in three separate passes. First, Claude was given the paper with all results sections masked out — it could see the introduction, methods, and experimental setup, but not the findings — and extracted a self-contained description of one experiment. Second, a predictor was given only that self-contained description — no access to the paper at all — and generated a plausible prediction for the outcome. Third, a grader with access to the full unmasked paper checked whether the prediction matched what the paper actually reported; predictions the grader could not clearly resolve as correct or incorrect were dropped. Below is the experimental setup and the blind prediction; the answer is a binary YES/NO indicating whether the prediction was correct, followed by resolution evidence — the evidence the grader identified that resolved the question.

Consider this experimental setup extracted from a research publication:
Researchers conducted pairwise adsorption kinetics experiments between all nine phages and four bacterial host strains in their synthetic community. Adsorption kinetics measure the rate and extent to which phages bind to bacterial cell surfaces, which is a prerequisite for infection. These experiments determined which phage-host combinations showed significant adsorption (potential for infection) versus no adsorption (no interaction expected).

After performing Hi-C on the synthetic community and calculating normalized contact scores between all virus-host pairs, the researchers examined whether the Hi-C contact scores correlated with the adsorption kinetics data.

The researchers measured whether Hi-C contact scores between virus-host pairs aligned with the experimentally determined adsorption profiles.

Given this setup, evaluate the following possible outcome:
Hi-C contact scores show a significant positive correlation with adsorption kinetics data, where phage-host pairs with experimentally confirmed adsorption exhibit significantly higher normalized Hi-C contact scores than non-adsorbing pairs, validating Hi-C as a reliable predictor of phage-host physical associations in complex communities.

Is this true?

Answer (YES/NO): NO